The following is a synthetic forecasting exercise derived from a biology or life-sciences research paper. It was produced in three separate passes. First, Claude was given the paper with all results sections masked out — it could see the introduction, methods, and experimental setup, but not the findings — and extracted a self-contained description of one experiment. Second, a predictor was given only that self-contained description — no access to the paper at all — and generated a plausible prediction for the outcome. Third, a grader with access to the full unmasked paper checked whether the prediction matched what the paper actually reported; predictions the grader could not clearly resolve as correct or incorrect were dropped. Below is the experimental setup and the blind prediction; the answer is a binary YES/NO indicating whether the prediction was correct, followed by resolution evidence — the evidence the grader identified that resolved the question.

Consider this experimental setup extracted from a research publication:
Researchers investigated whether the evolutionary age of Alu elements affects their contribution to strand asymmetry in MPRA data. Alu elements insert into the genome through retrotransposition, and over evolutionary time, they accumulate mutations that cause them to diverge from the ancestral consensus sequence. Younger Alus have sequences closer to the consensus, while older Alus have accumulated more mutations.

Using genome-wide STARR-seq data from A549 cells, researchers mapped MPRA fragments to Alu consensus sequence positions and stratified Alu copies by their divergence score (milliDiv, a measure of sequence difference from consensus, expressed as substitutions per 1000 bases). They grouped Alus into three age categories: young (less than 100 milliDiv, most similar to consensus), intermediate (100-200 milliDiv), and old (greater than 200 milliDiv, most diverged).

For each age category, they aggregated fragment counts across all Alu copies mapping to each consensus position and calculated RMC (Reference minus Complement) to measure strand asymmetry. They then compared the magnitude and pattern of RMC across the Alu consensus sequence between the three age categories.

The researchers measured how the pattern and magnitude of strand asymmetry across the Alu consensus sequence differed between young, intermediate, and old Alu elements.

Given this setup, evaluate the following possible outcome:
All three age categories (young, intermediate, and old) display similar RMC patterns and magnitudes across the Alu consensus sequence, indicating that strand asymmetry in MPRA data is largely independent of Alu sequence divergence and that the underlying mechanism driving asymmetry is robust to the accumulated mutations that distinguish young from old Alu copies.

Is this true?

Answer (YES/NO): NO